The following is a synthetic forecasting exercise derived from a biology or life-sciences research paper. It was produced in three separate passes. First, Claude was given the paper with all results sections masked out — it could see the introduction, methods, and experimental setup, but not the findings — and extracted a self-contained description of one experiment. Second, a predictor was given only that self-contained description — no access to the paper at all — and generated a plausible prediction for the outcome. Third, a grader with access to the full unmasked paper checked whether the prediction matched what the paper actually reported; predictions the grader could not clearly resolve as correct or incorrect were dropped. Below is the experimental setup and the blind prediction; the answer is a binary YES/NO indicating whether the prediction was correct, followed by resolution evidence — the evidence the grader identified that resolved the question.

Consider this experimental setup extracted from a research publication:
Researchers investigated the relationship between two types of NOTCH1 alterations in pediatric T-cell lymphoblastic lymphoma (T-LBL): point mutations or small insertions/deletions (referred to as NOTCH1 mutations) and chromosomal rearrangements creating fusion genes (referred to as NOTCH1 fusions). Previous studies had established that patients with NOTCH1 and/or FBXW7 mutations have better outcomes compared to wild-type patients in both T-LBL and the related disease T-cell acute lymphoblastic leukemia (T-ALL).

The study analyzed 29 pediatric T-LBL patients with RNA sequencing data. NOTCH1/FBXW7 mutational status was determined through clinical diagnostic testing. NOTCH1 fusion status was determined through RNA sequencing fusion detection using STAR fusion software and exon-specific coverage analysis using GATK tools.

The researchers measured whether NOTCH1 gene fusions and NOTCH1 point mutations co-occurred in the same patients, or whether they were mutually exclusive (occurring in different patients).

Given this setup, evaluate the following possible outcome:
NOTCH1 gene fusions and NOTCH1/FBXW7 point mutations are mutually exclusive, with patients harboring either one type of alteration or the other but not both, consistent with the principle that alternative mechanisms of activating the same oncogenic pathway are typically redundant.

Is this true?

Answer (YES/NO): YES